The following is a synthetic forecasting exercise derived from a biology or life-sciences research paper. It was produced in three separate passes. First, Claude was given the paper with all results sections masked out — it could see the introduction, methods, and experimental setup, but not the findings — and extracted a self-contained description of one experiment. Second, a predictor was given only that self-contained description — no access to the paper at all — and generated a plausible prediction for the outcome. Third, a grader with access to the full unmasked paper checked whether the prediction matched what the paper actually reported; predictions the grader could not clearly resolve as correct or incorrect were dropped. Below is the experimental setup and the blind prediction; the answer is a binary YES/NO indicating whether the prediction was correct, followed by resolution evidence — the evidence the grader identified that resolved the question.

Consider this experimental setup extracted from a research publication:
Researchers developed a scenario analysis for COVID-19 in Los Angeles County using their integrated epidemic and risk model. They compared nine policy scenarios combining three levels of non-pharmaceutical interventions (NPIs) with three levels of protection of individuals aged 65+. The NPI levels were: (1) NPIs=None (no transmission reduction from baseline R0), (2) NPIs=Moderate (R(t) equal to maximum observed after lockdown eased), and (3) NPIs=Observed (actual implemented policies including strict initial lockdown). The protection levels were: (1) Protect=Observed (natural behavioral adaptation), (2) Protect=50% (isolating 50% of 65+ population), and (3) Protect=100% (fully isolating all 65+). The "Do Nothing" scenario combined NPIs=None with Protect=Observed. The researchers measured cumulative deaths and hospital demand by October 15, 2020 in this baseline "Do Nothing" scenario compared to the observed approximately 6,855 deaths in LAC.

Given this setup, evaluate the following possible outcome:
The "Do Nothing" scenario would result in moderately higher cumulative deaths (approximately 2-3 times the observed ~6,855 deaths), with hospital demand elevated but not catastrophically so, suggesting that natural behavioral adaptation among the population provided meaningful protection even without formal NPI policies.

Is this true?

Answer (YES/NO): NO